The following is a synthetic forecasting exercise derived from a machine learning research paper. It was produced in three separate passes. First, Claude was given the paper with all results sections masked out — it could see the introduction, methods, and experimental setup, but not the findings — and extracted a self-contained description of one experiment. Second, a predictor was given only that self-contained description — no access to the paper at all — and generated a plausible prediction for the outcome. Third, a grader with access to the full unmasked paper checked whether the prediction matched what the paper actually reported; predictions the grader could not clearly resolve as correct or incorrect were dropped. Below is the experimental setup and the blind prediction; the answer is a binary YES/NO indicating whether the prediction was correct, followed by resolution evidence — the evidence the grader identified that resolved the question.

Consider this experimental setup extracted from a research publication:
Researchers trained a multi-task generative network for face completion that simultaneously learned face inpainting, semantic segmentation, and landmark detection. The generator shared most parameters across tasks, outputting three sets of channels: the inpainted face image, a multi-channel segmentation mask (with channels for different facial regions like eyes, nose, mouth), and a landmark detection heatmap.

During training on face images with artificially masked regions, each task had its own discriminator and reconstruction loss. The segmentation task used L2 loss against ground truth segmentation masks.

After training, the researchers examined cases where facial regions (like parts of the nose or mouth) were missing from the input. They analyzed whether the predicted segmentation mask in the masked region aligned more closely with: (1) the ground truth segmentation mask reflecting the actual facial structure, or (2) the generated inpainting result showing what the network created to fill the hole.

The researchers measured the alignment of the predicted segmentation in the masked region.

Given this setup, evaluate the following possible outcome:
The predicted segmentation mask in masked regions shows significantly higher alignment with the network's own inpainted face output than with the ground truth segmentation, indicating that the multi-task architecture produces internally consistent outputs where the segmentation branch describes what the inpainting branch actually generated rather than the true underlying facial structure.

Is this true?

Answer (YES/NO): YES